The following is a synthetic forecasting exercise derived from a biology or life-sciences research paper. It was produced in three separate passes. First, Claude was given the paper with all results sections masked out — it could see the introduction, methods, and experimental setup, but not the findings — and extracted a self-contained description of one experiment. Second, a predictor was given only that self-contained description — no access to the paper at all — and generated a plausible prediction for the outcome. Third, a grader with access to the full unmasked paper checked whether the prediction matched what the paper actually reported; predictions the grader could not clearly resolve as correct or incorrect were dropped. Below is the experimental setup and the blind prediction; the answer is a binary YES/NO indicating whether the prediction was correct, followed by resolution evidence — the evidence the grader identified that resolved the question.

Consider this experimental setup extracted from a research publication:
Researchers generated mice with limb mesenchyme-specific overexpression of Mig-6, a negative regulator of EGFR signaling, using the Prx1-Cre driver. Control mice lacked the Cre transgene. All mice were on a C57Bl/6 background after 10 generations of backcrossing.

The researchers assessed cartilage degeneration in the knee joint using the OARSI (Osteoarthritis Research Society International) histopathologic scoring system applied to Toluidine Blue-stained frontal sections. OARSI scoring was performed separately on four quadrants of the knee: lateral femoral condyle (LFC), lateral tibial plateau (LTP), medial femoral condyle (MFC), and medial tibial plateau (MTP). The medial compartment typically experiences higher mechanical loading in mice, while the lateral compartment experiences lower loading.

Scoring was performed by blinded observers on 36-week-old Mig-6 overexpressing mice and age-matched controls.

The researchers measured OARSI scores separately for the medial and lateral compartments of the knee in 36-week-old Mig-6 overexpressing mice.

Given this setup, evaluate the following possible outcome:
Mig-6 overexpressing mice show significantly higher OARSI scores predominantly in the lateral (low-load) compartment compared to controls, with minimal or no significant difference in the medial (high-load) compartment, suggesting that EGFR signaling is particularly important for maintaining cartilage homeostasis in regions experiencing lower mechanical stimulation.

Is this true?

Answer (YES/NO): NO